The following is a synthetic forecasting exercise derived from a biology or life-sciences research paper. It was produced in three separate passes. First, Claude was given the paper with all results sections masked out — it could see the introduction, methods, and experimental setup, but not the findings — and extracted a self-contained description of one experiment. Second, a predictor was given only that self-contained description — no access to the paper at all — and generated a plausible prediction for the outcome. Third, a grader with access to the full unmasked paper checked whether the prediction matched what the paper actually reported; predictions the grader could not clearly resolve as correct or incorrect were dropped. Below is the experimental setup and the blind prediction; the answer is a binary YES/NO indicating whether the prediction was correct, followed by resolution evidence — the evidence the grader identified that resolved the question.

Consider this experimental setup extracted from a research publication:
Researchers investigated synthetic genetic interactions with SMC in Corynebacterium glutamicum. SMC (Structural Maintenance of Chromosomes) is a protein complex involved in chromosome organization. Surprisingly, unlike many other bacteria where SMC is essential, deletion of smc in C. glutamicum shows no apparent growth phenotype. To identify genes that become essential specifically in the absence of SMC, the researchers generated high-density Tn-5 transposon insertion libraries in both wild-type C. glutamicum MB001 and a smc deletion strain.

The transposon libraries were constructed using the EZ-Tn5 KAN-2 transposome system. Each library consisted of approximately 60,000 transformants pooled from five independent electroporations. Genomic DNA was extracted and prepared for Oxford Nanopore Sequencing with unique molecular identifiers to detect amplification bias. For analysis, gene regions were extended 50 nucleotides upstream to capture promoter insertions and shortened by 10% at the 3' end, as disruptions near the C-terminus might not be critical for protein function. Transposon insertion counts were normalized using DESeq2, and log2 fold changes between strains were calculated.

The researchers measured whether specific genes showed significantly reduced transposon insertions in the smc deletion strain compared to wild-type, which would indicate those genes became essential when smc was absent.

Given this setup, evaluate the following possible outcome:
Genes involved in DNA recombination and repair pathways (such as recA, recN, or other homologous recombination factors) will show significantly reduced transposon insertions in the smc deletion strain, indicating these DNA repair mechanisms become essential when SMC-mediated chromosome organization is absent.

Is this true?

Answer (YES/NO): NO